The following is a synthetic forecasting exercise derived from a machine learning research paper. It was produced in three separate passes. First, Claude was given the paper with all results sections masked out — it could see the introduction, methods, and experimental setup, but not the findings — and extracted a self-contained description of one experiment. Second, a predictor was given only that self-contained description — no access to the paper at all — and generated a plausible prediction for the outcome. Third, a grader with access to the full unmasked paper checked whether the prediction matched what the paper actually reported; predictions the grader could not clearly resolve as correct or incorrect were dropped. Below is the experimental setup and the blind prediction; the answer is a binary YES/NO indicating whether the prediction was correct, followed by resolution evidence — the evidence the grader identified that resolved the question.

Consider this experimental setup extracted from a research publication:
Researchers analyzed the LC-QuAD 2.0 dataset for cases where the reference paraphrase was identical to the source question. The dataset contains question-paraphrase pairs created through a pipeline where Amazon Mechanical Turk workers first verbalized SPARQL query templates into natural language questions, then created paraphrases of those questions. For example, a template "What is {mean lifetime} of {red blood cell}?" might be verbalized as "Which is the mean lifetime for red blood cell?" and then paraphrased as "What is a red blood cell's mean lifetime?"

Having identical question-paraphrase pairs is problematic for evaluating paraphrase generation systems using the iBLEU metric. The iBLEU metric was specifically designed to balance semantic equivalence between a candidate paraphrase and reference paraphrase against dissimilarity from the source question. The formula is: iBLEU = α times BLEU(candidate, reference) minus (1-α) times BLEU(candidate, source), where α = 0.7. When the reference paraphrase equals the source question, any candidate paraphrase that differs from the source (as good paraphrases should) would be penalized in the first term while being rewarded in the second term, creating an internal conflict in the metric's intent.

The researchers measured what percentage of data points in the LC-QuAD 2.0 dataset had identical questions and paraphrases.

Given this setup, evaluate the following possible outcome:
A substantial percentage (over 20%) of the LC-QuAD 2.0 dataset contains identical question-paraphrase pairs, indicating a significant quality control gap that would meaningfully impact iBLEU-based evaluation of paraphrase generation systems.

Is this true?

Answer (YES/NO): NO